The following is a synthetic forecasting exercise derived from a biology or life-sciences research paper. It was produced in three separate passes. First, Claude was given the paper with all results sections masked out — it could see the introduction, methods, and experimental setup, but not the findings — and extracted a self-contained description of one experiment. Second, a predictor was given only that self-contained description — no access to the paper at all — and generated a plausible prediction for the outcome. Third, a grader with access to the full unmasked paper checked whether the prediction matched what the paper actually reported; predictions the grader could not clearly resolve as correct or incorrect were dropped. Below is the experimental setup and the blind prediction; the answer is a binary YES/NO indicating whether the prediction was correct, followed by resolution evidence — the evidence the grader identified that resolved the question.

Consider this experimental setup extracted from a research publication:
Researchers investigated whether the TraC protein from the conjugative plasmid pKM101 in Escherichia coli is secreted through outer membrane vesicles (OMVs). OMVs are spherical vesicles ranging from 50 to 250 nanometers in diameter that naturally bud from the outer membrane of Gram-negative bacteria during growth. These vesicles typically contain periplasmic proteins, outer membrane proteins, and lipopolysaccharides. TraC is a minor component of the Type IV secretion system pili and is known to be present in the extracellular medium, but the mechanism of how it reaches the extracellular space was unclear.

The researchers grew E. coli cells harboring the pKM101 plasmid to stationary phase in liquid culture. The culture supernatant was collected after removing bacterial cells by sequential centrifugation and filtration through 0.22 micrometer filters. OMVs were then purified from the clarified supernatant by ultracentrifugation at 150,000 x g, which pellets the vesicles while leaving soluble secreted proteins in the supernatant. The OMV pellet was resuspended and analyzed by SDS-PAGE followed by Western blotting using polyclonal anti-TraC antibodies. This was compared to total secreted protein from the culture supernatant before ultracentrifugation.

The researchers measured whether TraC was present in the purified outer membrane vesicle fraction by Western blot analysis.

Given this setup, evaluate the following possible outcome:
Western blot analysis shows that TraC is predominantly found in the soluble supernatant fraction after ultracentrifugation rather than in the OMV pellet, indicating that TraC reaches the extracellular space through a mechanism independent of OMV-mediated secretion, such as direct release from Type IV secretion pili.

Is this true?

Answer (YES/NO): NO